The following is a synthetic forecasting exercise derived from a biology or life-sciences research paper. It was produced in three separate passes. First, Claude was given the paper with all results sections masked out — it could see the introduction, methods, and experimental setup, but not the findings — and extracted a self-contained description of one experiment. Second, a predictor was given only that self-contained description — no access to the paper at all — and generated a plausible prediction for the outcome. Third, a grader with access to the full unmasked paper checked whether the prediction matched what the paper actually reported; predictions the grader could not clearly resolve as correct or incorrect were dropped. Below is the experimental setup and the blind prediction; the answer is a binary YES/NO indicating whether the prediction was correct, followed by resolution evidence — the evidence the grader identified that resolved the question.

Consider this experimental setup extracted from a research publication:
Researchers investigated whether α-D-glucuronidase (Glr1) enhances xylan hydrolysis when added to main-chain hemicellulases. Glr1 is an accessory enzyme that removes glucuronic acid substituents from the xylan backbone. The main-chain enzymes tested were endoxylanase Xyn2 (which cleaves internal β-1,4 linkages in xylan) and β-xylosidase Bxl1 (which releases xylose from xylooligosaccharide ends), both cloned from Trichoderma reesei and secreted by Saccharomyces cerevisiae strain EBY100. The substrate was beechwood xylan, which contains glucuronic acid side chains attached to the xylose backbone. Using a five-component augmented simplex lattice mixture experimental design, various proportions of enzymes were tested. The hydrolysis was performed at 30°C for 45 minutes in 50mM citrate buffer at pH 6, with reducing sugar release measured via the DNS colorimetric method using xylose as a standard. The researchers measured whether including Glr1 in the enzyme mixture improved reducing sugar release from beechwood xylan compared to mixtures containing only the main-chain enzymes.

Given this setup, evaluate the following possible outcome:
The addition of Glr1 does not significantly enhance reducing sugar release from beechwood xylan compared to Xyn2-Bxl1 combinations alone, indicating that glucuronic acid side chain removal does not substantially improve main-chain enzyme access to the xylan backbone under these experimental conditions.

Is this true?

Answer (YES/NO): YES